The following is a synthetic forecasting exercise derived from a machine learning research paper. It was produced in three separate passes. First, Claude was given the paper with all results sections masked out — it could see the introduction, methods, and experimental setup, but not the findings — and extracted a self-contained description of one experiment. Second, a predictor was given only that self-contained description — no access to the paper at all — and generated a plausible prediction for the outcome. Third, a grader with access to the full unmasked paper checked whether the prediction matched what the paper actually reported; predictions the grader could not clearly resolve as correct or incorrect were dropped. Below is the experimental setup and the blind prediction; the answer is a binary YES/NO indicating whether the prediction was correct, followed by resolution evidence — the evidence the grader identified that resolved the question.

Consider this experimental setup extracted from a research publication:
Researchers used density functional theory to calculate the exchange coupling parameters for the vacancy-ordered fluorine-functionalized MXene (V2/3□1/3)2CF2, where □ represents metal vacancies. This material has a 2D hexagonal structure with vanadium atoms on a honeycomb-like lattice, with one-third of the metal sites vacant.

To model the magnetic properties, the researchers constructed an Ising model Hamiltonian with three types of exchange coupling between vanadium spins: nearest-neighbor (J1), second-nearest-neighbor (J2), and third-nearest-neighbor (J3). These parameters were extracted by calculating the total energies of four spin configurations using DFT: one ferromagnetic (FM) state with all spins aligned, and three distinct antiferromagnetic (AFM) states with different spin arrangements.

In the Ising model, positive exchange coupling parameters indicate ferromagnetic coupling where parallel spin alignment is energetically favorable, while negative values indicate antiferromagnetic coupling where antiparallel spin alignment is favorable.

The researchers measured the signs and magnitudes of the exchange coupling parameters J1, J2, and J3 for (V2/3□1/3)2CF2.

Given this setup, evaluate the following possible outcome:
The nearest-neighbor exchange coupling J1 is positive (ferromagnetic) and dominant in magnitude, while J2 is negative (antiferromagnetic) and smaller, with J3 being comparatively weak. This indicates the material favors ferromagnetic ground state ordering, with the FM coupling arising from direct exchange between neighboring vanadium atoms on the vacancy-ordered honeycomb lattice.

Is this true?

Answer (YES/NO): NO